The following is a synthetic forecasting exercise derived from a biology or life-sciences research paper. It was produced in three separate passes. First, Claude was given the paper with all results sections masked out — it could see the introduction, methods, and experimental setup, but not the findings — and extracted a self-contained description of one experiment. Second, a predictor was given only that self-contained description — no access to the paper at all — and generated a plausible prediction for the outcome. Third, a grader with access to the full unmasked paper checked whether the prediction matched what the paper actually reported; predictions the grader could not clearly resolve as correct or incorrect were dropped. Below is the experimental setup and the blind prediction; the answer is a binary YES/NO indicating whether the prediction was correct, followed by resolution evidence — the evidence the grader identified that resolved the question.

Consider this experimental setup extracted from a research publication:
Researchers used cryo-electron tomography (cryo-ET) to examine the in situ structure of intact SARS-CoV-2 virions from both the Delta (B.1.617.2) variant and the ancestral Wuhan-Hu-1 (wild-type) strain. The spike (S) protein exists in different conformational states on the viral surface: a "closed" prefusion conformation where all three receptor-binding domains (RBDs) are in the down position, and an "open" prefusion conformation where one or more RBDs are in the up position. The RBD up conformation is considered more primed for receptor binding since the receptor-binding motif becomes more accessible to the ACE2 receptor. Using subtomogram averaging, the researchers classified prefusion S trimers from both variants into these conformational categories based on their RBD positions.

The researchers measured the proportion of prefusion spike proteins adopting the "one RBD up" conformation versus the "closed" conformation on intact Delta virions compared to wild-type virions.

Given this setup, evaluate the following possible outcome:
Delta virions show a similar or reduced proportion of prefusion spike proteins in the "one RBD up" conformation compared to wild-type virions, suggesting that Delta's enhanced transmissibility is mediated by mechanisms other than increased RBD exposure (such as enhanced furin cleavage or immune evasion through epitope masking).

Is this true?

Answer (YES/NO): NO